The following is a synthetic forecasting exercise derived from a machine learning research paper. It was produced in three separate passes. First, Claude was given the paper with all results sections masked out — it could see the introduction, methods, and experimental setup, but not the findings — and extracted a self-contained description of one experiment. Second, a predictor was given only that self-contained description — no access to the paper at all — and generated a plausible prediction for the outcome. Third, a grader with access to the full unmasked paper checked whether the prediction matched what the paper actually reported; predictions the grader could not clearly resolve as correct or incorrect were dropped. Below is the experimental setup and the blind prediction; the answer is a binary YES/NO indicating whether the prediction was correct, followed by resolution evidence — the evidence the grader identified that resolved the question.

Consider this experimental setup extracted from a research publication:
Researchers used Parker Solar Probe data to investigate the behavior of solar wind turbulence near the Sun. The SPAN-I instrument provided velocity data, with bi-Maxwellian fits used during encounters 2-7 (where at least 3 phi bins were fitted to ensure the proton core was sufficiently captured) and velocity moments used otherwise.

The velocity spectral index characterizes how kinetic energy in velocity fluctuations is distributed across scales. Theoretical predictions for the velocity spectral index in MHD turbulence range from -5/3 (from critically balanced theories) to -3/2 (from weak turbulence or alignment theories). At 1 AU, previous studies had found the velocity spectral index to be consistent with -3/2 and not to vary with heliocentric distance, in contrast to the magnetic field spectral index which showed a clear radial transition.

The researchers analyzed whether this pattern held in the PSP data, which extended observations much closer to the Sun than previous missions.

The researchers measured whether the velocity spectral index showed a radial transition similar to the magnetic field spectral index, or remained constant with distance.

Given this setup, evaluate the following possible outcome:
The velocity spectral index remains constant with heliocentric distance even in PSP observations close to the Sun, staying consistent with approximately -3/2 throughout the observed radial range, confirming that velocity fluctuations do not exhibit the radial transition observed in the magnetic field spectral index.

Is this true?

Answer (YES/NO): YES